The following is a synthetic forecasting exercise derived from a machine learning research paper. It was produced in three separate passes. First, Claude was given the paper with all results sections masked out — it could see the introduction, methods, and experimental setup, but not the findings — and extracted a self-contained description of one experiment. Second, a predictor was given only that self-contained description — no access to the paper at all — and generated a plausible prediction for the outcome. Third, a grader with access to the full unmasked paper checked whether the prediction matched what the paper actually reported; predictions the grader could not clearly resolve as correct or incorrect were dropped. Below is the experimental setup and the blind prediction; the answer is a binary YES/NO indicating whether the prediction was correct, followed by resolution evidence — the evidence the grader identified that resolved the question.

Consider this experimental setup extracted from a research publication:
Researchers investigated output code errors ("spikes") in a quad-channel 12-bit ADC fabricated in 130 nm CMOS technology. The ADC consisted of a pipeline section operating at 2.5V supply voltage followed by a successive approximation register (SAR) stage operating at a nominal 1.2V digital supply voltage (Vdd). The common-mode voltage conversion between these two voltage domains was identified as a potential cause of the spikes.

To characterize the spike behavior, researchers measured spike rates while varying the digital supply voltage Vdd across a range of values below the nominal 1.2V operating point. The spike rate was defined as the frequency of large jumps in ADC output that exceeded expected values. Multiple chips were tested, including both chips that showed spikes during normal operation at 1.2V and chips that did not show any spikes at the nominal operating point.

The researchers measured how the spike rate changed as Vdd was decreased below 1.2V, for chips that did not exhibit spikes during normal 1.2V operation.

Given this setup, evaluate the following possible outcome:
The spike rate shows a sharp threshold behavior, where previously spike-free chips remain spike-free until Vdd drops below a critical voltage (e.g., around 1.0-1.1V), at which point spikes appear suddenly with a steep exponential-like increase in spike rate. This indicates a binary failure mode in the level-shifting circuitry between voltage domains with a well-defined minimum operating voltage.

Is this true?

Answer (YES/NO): NO